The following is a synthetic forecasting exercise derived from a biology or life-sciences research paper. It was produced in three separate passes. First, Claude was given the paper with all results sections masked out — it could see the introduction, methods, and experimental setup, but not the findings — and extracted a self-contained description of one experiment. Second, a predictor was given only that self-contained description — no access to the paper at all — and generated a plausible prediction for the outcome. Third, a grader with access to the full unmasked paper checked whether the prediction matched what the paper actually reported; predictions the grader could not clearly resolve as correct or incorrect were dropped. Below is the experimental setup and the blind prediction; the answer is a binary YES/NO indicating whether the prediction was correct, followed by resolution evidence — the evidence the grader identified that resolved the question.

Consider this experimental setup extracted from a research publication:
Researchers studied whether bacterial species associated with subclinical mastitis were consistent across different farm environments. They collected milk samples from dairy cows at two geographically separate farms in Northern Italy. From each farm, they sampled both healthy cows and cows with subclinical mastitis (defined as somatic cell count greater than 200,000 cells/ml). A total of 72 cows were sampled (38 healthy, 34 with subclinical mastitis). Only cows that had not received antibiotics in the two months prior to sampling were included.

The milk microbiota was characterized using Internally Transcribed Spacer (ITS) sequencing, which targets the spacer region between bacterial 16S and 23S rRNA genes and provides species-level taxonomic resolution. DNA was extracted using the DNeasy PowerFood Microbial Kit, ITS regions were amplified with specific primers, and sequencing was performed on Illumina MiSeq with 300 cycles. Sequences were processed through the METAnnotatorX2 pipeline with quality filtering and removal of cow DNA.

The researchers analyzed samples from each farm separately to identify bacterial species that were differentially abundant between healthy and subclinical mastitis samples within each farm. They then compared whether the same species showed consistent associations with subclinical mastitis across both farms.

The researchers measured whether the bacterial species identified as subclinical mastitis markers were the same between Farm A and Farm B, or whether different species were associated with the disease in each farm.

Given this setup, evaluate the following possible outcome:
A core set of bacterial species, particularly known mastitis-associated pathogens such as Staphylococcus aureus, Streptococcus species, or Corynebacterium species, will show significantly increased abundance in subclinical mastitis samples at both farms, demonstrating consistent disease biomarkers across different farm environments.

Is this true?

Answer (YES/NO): NO